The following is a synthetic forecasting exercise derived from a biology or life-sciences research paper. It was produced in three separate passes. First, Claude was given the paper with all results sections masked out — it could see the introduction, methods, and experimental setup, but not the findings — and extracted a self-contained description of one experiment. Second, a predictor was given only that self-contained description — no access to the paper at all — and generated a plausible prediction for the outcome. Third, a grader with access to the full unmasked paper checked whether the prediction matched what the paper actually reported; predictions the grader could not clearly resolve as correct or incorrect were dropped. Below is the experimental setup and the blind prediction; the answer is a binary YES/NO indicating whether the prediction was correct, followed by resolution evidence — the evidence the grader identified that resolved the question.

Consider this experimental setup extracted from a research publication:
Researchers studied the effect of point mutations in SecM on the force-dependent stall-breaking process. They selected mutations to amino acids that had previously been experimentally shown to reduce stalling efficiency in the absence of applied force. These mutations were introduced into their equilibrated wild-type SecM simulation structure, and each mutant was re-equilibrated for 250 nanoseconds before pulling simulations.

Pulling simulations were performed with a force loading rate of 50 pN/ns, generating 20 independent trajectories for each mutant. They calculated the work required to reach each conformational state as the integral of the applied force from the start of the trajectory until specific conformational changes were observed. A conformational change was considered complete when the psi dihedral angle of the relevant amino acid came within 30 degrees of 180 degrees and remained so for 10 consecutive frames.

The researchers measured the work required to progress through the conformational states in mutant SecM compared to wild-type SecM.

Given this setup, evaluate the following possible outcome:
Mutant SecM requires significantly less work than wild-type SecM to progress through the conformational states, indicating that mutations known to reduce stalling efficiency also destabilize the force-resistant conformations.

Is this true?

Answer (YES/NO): YES